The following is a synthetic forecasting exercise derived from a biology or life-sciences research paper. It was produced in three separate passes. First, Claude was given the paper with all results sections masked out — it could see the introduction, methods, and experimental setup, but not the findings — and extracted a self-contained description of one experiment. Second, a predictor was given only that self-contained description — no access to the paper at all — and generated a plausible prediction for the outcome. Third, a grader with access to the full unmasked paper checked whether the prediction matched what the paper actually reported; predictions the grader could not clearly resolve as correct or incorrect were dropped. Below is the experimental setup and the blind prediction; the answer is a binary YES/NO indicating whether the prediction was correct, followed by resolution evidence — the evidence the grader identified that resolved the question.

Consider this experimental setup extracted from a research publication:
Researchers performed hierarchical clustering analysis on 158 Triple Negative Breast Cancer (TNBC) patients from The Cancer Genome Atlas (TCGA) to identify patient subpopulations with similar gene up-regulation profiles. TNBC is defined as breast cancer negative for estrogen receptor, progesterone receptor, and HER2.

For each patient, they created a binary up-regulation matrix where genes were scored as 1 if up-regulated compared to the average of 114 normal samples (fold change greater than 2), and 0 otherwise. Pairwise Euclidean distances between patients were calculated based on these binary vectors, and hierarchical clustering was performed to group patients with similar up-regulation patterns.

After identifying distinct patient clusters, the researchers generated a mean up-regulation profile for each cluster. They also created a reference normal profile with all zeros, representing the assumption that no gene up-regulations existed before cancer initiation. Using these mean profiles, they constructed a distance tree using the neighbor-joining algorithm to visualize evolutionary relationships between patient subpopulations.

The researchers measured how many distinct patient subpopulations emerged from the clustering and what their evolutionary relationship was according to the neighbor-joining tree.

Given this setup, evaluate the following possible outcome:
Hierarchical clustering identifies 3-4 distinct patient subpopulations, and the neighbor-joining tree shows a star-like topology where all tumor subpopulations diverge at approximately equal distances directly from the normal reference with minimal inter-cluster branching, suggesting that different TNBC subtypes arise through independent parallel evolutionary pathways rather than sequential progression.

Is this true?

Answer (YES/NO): NO